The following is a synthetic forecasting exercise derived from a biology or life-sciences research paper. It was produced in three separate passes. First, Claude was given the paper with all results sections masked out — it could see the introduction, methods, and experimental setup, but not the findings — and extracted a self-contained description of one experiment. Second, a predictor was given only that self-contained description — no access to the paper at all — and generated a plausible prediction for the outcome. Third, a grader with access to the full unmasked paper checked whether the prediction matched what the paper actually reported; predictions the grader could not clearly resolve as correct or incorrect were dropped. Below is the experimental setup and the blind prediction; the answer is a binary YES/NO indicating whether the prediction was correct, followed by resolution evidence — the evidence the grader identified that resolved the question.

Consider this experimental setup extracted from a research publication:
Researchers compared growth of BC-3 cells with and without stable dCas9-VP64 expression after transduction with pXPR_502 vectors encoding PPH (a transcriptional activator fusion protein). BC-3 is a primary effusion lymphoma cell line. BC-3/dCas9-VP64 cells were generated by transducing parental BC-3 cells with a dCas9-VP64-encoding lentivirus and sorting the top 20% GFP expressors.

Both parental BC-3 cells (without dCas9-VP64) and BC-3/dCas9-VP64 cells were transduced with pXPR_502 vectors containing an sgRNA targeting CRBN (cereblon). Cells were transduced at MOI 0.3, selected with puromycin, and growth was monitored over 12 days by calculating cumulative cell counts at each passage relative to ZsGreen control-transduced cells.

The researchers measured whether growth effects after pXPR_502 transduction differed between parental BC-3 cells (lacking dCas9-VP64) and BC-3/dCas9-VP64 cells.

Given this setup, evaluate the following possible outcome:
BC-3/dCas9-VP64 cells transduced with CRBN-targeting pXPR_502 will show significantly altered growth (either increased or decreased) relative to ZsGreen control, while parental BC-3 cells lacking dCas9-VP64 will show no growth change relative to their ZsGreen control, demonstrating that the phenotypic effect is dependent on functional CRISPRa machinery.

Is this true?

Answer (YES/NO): NO